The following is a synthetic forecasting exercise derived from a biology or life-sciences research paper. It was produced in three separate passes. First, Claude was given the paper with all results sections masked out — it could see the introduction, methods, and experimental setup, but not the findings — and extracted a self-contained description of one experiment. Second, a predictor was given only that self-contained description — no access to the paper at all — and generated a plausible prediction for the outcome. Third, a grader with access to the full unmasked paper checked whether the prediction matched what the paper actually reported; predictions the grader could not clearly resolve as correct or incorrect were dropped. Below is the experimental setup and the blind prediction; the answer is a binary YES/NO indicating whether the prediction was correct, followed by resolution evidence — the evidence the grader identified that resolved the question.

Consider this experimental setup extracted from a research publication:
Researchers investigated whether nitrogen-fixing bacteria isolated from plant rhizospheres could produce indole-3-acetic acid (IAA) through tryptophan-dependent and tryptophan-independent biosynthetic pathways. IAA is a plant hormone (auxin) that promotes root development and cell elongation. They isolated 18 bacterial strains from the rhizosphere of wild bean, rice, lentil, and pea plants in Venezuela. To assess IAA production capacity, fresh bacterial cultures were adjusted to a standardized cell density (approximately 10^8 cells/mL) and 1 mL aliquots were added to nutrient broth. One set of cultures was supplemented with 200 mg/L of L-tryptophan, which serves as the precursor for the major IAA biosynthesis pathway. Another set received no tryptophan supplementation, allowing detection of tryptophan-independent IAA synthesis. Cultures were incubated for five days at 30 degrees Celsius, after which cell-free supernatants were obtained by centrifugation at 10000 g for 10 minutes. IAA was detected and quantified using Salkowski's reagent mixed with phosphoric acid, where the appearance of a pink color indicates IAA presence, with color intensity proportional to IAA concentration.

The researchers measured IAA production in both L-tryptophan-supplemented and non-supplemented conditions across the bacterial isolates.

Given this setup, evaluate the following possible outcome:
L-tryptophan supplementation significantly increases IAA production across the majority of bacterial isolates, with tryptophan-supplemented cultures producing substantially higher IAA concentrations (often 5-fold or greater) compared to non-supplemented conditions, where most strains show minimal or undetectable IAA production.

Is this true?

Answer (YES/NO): NO